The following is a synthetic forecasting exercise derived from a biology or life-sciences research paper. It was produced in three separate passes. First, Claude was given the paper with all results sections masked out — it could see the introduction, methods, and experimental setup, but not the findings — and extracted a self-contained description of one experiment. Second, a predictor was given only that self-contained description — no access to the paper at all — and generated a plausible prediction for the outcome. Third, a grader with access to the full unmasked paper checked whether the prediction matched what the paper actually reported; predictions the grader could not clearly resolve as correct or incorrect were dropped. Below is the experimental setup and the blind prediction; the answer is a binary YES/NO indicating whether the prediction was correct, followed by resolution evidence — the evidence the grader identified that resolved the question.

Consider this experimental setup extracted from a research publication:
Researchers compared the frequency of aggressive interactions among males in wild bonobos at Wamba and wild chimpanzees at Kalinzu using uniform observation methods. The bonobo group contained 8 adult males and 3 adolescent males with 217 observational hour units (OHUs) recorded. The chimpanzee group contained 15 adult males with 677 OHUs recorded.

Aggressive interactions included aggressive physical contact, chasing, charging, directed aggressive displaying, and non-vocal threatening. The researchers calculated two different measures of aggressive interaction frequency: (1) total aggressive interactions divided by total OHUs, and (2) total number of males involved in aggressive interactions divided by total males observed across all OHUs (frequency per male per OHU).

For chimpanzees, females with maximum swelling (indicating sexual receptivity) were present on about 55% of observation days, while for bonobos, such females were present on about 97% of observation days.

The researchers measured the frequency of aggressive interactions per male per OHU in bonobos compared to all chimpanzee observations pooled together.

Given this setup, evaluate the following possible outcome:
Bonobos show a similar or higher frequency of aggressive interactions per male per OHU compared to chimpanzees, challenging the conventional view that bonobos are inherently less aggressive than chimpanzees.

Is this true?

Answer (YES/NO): YES